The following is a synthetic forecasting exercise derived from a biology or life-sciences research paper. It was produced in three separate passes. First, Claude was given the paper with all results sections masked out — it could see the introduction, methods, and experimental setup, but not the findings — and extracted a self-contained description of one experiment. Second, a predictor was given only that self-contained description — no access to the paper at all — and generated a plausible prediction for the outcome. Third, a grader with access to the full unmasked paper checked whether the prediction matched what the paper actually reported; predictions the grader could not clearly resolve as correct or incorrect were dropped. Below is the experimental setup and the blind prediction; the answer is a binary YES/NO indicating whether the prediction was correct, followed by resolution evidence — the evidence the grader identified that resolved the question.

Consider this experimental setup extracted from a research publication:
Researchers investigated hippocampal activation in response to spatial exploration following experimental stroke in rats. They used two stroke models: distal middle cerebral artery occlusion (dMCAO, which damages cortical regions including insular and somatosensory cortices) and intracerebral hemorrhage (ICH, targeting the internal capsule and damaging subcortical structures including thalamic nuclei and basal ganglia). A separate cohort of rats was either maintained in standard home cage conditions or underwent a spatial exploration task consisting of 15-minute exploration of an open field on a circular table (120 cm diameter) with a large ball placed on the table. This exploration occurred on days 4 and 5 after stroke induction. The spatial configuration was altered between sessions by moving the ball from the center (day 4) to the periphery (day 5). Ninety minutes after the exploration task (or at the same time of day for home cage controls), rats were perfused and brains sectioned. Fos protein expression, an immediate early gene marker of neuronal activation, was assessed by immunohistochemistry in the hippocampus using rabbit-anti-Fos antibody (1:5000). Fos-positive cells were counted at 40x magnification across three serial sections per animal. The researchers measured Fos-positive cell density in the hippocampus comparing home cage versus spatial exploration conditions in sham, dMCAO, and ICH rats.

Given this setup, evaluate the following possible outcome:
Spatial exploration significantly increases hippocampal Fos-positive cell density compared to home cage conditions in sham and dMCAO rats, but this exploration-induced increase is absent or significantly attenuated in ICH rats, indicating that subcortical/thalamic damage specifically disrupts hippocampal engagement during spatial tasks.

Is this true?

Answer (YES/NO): NO